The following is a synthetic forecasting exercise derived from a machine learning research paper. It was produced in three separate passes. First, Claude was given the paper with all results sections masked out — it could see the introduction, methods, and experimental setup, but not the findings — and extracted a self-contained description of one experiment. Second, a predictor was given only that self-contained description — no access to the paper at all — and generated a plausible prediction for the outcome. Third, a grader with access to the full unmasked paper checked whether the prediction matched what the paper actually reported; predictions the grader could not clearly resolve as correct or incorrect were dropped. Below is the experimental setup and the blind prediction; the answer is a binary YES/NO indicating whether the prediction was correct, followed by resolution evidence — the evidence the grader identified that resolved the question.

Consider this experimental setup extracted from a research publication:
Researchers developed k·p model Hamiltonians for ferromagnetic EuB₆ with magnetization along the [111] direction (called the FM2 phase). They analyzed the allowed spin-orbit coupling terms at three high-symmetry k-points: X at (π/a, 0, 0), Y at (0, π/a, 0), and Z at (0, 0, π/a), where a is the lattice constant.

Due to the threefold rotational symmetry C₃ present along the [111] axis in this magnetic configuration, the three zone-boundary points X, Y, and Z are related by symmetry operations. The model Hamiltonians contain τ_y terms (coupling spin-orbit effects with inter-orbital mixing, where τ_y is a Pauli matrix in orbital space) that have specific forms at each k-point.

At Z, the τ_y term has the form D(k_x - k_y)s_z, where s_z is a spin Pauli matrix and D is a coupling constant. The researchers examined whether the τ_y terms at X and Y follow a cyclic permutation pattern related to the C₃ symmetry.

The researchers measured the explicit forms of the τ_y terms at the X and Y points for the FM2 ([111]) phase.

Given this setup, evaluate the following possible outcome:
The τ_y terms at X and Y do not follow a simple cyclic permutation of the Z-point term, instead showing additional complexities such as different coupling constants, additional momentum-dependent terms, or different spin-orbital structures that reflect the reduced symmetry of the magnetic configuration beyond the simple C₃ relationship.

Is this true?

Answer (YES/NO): NO